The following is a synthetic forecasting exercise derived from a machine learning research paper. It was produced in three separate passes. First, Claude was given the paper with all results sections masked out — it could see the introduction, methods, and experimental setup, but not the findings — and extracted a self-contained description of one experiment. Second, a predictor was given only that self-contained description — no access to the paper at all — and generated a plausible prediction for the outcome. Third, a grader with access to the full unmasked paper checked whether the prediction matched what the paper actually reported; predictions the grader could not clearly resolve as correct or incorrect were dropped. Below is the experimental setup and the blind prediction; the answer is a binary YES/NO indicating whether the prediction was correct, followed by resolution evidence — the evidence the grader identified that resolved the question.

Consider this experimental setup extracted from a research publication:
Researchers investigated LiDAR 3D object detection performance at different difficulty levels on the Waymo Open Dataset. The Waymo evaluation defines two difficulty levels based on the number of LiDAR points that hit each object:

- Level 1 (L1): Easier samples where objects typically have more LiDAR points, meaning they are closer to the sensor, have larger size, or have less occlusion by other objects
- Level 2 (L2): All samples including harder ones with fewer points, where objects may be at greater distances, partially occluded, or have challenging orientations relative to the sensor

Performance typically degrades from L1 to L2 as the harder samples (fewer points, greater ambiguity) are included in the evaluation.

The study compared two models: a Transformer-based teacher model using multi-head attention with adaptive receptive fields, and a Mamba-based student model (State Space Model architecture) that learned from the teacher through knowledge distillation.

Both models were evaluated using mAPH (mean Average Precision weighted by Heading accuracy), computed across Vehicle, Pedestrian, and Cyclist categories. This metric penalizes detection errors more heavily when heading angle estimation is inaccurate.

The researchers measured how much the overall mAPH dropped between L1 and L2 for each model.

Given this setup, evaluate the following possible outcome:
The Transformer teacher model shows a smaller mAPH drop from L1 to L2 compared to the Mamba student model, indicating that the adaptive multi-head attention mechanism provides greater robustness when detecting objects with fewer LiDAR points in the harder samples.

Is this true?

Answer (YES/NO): YES